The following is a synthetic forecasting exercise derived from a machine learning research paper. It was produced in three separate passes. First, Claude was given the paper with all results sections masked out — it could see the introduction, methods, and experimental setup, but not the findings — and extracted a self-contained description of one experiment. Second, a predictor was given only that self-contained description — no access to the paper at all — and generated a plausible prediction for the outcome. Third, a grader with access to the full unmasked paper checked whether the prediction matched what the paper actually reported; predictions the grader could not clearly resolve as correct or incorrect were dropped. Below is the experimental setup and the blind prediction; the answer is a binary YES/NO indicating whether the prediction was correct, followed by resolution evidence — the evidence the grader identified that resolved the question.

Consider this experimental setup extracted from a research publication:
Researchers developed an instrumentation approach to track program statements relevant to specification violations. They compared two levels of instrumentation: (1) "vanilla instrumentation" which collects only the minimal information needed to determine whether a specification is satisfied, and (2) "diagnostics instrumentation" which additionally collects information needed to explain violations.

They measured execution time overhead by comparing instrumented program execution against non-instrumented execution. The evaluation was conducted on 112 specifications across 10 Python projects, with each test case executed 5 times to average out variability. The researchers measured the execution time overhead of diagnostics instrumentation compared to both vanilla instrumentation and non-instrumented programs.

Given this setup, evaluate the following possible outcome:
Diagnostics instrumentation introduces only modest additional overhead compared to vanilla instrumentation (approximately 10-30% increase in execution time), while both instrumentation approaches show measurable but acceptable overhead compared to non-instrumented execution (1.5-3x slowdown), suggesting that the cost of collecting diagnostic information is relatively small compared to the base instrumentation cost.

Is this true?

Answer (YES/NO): NO